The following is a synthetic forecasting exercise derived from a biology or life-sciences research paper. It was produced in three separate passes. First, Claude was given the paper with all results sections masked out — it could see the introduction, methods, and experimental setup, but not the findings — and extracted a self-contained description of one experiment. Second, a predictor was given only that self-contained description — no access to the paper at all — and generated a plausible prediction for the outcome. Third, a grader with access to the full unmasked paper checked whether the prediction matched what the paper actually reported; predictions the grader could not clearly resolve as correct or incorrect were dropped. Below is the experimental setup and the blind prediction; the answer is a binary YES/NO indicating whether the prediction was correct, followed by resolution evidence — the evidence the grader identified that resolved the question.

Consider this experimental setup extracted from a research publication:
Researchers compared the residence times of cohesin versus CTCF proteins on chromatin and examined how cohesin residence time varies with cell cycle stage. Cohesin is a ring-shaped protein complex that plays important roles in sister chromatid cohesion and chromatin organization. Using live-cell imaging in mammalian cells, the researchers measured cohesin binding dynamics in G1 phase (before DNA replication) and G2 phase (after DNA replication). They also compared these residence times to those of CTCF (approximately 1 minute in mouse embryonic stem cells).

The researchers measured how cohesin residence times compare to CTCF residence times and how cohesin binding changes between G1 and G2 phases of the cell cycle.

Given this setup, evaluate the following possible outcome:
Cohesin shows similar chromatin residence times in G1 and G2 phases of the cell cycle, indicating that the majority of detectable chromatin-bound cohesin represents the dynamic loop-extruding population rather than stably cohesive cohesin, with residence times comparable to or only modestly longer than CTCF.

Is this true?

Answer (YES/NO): NO